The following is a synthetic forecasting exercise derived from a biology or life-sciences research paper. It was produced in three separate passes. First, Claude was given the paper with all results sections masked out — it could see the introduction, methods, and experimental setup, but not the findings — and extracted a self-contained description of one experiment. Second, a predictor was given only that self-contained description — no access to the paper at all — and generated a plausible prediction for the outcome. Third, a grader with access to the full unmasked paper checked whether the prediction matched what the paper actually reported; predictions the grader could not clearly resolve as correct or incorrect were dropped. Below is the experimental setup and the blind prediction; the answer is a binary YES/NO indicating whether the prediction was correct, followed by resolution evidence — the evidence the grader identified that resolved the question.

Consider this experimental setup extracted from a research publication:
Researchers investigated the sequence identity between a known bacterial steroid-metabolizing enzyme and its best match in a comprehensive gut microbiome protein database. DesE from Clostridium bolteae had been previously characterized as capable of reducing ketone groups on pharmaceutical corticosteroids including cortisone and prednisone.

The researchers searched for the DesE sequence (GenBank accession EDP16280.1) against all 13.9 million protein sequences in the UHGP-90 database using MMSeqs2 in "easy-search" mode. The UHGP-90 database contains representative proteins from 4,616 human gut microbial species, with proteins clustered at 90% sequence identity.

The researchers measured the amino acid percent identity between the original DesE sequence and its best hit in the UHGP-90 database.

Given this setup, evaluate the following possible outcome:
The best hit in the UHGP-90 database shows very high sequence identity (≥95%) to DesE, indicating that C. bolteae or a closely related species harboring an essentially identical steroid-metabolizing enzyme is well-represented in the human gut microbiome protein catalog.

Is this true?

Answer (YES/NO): YES